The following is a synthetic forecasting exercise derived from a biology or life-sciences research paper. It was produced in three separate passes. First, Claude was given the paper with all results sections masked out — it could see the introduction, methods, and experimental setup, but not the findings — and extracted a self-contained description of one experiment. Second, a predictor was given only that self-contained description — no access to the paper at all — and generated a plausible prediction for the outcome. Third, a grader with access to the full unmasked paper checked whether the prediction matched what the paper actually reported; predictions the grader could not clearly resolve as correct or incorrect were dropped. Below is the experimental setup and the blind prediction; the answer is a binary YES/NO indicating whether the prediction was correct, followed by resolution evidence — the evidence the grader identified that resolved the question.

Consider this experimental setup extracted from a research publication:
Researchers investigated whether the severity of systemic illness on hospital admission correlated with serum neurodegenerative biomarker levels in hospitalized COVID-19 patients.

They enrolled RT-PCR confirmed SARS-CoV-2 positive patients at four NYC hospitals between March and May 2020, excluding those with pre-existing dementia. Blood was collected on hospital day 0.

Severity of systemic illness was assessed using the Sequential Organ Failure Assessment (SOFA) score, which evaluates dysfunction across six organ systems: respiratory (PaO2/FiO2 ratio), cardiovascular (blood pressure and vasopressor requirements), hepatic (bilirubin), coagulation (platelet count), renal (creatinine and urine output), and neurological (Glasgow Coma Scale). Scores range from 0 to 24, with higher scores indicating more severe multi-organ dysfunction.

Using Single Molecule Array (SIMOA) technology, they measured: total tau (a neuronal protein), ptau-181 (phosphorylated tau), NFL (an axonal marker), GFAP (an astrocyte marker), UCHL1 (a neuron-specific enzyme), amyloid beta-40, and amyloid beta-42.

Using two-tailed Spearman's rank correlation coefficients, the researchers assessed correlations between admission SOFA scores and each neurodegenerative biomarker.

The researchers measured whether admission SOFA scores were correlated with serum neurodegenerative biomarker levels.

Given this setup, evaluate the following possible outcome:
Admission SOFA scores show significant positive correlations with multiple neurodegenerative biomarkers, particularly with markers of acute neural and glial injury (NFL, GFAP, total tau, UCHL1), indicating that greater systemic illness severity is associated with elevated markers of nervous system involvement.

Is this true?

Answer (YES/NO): NO